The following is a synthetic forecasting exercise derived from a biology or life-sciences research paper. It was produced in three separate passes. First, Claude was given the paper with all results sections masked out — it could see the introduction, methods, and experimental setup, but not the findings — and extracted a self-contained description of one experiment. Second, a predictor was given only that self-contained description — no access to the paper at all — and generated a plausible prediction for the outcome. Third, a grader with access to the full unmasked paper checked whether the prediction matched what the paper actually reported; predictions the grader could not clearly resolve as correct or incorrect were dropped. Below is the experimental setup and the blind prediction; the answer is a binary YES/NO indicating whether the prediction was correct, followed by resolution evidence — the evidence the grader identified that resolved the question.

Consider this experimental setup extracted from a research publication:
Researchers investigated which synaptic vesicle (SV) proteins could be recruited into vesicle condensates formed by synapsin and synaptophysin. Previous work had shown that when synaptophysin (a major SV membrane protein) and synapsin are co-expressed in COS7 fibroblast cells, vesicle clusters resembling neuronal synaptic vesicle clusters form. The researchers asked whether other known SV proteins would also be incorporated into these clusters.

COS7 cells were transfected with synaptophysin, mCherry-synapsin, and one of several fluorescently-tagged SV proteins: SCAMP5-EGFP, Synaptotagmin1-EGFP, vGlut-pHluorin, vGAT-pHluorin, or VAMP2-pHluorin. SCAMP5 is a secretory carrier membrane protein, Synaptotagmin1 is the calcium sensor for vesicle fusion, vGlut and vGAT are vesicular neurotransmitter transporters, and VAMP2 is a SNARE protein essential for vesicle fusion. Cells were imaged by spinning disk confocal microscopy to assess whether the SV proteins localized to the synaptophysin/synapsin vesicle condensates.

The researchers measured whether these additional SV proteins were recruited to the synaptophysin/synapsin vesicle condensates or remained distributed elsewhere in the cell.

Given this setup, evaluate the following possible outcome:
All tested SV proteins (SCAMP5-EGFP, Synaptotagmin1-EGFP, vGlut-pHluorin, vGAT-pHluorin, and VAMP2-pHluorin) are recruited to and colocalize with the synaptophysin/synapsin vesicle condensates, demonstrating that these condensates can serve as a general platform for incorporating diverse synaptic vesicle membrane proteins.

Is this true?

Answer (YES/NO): YES